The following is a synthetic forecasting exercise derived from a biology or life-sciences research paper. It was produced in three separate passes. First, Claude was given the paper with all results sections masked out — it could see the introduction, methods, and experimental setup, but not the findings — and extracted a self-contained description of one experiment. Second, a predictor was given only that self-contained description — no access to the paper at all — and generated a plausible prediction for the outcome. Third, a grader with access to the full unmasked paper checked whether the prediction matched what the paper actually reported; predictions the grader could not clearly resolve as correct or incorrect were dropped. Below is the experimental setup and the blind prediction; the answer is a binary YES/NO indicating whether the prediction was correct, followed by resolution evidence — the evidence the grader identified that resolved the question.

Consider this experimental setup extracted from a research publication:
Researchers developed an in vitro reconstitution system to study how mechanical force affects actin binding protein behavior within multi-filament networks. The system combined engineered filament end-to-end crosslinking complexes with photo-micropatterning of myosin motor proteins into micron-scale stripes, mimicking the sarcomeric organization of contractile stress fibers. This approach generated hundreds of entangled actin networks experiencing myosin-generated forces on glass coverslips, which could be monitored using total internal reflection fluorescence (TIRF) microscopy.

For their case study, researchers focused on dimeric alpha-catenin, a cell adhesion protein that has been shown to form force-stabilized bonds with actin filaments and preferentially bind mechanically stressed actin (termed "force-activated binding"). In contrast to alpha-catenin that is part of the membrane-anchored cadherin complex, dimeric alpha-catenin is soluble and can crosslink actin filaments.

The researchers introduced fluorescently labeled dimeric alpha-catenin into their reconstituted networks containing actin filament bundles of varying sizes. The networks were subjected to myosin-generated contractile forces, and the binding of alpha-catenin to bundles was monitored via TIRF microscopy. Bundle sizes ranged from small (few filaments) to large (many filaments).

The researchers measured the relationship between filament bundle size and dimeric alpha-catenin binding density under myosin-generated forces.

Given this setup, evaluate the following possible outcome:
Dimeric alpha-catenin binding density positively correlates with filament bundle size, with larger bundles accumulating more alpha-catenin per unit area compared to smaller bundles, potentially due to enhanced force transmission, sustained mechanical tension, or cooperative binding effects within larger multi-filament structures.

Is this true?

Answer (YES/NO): NO